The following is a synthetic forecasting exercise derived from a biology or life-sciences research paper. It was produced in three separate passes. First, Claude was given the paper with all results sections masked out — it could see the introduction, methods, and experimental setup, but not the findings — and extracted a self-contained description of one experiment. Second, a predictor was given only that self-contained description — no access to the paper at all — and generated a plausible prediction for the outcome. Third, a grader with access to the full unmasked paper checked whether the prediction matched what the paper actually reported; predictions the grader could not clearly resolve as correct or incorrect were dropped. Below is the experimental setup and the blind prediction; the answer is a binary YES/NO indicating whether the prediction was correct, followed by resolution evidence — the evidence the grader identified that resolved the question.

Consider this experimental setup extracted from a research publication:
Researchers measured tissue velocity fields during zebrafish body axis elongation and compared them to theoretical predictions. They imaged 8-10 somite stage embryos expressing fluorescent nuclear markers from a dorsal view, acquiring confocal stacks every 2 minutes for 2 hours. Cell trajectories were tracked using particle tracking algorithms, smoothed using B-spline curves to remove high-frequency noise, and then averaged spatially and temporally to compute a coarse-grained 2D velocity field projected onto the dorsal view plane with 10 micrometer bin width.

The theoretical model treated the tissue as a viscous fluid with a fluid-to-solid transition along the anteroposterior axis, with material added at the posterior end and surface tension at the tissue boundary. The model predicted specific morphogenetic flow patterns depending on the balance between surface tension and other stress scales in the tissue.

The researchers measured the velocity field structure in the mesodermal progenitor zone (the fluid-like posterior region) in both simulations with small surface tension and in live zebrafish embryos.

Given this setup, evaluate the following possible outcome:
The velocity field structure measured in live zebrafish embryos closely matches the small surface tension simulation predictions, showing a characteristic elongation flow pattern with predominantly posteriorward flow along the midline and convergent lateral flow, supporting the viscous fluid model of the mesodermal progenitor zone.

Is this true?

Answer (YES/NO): NO